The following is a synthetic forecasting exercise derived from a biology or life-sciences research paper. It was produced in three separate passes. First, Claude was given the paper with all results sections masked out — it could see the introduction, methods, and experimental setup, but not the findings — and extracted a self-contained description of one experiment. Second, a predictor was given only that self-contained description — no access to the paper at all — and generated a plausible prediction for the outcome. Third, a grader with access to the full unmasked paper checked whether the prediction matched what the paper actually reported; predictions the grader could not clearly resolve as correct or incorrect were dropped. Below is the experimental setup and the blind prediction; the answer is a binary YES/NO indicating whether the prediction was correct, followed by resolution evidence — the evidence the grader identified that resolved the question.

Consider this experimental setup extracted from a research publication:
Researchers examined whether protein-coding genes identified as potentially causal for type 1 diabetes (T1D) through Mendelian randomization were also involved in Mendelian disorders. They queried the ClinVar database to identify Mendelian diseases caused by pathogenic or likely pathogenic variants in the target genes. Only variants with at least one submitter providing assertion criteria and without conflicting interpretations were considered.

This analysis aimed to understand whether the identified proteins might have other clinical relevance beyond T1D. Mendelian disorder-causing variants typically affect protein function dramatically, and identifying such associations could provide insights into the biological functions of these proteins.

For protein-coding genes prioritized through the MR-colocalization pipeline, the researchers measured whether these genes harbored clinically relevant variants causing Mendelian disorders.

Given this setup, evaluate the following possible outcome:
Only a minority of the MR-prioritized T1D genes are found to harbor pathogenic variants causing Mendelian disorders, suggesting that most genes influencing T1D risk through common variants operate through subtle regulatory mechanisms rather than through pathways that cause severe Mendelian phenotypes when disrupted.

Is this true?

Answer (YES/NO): YES